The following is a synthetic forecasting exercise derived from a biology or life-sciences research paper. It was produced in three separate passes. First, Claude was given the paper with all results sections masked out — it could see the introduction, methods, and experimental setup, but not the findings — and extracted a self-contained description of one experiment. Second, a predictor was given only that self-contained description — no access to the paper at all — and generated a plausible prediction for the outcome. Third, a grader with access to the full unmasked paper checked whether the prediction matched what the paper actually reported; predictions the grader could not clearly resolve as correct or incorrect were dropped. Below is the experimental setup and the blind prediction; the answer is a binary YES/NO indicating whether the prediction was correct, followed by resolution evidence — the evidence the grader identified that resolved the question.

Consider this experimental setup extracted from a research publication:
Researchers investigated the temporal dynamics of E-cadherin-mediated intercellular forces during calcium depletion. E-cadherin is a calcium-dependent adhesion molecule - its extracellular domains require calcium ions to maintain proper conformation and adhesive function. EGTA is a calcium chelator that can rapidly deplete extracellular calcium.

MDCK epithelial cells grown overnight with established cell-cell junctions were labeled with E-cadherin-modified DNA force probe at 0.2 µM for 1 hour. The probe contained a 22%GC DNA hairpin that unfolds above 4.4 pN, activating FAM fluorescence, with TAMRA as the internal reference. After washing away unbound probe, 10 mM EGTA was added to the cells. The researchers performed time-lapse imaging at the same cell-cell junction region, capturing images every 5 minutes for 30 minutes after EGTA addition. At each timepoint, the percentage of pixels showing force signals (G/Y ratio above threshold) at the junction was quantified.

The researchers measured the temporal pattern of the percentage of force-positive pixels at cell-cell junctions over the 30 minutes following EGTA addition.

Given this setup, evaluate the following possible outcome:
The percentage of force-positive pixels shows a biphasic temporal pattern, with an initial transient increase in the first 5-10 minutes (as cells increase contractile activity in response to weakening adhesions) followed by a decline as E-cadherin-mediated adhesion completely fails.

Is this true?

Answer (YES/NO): NO